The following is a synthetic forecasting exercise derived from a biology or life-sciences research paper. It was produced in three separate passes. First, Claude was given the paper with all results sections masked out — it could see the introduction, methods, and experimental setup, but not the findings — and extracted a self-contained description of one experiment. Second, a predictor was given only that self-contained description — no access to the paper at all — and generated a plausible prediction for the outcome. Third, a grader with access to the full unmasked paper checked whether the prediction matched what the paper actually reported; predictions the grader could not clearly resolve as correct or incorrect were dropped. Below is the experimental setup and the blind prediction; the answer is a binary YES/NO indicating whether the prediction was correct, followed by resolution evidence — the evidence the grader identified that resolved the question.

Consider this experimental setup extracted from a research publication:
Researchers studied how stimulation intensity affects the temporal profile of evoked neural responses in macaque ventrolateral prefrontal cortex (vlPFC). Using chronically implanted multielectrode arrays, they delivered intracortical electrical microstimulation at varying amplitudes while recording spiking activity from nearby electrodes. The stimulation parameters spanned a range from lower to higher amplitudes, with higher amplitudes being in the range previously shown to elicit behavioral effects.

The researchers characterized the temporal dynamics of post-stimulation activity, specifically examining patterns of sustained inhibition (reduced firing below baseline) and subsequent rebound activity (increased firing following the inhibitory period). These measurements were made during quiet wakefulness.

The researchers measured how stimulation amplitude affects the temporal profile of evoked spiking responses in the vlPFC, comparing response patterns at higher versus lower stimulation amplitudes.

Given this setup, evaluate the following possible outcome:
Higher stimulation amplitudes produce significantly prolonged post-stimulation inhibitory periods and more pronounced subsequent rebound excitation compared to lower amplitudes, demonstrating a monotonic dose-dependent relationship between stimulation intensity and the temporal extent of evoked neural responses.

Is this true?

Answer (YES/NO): NO